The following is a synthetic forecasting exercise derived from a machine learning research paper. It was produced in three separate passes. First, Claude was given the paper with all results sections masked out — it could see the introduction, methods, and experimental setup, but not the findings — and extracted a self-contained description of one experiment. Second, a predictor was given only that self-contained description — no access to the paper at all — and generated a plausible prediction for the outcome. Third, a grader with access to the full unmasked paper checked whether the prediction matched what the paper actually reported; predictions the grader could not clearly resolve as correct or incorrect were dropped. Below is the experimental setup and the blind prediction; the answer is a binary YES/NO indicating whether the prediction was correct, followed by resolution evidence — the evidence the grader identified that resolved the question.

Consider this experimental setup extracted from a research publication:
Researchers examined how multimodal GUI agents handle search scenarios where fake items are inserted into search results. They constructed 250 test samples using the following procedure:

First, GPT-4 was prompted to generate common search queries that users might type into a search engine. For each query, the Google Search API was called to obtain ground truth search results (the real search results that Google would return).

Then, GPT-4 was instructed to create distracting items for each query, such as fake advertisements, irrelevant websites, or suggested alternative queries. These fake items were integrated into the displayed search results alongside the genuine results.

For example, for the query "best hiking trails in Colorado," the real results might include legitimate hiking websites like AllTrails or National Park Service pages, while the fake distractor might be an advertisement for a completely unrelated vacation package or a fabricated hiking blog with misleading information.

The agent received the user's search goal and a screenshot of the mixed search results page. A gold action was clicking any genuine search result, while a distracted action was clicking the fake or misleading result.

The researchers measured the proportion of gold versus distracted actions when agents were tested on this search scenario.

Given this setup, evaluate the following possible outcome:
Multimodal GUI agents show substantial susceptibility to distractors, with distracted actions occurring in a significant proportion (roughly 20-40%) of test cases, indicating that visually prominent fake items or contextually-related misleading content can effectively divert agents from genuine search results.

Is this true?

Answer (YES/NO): NO